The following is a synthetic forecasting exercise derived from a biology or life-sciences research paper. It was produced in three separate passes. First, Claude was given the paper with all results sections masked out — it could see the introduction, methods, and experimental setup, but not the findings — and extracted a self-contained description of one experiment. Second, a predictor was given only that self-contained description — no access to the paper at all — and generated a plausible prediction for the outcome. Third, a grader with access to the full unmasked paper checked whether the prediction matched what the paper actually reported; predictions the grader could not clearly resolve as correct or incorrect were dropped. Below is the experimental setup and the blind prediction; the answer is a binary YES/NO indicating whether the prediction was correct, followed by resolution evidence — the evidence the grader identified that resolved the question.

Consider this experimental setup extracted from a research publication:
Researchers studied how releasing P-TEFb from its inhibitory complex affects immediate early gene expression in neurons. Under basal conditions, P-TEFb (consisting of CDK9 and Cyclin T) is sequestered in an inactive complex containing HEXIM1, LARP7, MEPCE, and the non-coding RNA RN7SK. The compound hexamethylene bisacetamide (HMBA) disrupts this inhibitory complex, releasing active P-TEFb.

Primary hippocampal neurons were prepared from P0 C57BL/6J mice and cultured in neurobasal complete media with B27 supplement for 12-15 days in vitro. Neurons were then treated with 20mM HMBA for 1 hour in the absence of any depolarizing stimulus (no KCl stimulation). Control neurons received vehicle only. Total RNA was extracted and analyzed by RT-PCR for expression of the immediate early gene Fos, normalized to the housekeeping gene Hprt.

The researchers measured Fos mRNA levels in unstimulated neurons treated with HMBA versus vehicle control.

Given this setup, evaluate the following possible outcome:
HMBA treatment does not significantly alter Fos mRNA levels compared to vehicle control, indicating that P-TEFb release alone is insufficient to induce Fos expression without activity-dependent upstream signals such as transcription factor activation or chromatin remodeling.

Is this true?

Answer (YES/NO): NO